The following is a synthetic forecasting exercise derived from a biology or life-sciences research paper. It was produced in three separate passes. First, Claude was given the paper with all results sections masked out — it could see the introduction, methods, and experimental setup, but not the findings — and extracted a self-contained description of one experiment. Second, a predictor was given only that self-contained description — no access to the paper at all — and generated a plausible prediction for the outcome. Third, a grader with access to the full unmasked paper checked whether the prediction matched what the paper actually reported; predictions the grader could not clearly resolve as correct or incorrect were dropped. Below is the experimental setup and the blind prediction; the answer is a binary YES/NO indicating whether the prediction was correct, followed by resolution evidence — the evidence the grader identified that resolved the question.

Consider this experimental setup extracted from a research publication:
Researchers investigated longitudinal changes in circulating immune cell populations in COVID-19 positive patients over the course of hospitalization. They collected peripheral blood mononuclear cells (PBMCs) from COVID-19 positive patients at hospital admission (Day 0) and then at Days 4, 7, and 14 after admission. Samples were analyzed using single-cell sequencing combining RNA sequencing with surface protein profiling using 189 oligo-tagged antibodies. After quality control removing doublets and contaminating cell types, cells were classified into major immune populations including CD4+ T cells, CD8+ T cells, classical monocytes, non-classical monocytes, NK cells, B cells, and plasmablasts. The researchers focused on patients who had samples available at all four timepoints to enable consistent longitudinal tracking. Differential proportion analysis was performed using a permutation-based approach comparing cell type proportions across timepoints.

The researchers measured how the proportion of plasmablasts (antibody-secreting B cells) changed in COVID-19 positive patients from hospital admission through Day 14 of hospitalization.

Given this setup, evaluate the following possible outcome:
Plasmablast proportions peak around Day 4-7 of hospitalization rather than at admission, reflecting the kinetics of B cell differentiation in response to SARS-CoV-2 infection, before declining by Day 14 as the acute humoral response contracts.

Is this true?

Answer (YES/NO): NO